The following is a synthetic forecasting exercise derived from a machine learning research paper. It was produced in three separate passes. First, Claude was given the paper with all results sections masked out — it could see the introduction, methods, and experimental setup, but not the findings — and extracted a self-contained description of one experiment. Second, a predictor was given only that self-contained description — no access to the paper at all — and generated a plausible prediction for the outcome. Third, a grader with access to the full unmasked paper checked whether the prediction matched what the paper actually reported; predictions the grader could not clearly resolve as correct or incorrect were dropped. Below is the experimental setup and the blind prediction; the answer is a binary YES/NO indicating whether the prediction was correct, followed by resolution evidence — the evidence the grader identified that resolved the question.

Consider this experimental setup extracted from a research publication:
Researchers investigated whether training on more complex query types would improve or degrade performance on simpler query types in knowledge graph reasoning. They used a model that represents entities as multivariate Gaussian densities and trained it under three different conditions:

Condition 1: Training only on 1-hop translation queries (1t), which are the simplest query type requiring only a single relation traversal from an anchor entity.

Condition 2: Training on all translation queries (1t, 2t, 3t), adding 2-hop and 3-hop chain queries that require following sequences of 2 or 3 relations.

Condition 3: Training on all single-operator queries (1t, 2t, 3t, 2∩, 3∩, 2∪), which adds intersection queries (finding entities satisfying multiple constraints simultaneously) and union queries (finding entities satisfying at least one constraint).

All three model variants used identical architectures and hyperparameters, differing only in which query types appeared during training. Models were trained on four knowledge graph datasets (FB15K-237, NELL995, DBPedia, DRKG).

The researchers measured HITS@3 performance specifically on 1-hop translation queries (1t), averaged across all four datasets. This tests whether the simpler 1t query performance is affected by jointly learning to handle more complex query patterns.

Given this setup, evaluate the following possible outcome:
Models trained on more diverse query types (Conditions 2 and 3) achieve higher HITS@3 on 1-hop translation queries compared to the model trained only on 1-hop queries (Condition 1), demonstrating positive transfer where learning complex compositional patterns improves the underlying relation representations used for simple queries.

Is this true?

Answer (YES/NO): NO